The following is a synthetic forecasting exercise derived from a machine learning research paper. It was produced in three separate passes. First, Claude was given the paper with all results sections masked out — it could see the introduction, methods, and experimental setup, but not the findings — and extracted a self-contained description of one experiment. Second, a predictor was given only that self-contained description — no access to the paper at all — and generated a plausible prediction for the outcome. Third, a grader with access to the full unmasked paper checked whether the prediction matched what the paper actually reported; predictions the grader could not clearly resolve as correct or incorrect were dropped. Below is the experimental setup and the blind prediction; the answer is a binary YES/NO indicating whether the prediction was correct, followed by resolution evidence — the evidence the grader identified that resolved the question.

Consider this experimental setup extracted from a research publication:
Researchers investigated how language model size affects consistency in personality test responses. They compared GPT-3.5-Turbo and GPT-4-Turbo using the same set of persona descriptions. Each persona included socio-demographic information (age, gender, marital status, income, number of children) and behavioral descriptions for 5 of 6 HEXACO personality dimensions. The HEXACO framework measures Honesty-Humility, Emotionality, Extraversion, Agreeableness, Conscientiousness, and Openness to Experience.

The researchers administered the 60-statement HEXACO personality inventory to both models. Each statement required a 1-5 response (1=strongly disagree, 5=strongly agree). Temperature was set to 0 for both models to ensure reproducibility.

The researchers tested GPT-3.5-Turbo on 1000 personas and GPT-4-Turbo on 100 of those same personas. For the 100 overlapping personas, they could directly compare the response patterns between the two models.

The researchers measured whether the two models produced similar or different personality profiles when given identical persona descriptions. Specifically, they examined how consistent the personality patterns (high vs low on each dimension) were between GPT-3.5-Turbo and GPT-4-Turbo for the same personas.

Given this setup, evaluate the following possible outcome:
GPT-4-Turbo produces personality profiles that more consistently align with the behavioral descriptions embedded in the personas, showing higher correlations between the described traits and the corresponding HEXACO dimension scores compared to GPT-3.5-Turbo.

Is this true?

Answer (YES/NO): NO